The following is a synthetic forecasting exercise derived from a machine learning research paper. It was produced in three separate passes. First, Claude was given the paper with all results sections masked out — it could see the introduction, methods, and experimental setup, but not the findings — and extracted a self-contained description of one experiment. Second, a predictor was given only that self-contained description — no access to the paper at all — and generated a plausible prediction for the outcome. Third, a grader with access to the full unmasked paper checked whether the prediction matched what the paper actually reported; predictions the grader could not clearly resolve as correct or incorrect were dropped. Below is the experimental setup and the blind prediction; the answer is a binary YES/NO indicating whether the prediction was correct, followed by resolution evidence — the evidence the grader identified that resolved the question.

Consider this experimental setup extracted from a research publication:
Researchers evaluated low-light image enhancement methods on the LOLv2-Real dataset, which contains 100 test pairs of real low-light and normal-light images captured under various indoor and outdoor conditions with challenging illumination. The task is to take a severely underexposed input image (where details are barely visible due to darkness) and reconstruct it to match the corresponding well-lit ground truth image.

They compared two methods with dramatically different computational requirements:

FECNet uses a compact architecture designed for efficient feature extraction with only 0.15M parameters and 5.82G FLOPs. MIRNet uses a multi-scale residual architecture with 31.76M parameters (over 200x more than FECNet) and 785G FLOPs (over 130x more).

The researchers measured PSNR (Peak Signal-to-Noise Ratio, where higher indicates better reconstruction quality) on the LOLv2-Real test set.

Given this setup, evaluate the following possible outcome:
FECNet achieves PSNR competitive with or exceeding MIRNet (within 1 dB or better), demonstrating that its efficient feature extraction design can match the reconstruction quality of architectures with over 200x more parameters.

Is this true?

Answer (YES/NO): YES